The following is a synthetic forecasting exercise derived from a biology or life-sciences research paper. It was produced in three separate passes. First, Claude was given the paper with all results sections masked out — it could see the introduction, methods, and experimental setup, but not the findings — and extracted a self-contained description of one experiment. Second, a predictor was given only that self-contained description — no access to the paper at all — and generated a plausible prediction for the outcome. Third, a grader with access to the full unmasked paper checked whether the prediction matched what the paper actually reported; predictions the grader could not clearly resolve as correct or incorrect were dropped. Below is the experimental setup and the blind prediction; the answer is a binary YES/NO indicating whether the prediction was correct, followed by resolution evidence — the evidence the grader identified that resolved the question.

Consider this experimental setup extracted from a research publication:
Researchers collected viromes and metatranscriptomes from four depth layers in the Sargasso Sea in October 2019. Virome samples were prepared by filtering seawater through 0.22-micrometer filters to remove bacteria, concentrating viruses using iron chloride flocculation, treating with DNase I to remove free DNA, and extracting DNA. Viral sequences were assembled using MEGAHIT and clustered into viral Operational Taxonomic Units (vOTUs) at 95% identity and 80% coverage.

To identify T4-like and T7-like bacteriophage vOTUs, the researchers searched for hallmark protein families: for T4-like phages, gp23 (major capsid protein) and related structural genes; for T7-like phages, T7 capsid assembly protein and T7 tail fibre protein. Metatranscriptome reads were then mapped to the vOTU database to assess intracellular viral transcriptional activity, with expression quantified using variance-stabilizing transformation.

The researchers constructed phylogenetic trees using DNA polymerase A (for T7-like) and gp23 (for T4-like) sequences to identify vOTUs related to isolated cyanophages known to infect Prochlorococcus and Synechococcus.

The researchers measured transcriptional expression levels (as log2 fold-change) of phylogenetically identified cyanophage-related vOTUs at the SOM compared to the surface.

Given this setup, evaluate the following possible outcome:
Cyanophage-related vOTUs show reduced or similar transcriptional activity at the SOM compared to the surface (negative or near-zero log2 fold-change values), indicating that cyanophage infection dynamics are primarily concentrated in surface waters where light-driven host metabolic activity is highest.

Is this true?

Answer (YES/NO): NO